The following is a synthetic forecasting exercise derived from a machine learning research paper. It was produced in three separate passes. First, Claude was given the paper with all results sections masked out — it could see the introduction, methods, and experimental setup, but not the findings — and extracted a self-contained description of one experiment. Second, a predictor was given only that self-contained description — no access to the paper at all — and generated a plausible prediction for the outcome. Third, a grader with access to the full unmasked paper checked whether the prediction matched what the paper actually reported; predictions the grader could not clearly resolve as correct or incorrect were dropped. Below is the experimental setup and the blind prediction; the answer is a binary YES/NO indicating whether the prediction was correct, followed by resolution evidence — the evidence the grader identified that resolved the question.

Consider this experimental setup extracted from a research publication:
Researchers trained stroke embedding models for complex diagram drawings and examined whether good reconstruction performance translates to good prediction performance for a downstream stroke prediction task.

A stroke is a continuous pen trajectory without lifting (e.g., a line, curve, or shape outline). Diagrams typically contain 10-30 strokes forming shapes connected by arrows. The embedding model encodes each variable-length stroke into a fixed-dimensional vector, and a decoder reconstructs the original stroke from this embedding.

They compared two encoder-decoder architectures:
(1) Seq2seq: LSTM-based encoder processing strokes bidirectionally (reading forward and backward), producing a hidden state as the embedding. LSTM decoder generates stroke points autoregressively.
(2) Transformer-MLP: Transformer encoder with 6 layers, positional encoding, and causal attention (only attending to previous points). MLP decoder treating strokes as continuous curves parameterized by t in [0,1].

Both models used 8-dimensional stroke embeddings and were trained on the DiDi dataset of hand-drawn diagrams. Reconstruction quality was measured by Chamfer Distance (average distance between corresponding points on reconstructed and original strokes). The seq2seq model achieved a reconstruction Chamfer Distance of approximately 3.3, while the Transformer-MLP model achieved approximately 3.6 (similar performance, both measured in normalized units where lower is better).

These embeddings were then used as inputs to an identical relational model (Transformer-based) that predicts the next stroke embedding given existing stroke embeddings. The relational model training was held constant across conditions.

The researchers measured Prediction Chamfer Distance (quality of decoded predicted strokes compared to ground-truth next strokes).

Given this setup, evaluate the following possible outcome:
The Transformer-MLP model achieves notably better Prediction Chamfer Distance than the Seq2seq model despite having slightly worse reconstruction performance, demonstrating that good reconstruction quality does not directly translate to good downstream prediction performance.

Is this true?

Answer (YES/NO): NO